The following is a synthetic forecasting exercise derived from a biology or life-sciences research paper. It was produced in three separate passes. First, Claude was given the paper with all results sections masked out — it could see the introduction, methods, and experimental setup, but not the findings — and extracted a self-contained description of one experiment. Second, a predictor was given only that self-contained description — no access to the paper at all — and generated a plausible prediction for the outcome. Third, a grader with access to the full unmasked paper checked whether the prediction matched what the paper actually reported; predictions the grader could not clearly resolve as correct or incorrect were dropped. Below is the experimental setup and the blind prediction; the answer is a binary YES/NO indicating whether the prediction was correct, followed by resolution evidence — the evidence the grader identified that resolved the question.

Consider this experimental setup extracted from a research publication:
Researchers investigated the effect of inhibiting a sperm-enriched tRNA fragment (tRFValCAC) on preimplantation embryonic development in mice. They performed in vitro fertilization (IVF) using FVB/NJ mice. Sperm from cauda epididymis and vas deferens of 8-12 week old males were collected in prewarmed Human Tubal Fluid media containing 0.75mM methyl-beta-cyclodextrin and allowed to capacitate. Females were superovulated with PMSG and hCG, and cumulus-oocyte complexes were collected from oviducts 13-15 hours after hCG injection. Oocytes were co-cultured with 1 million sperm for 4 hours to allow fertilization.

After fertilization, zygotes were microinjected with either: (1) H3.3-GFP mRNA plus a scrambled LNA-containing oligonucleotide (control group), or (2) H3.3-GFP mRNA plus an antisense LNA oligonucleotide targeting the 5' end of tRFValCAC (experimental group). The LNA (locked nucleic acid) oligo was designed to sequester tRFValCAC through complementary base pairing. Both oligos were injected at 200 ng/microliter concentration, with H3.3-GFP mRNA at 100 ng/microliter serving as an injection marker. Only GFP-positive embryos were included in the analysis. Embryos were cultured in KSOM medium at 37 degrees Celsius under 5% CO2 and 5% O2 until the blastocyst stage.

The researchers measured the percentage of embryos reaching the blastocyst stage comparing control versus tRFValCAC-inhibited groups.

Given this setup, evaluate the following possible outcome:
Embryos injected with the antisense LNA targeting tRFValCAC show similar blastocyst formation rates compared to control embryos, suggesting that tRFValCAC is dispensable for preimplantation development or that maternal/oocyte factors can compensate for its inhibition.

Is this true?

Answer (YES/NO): NO